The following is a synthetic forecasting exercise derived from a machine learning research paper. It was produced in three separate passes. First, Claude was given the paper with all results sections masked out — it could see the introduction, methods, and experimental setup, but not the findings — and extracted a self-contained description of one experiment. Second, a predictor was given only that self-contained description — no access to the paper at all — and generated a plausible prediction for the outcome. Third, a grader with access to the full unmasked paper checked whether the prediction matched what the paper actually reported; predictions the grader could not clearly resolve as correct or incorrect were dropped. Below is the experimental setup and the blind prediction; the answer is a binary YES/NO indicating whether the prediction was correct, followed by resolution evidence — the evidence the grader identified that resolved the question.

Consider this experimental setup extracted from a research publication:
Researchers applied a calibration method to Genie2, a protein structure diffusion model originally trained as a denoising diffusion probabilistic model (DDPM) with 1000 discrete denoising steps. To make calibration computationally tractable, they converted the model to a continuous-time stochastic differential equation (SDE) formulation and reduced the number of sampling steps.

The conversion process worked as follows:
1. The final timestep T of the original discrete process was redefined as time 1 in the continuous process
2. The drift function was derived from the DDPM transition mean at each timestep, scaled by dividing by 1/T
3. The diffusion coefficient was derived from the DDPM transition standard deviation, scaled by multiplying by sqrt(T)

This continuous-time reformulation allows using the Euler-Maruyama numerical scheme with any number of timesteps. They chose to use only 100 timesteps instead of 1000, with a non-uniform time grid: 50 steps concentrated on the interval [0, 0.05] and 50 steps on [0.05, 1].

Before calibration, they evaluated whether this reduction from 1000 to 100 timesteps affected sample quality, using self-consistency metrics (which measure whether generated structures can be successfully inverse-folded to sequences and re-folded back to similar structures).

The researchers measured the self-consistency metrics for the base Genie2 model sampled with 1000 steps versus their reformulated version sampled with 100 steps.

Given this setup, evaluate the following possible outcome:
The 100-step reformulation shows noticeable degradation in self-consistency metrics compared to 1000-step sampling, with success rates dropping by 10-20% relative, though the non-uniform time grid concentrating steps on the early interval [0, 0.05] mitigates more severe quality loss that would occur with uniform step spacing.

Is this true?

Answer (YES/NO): NO